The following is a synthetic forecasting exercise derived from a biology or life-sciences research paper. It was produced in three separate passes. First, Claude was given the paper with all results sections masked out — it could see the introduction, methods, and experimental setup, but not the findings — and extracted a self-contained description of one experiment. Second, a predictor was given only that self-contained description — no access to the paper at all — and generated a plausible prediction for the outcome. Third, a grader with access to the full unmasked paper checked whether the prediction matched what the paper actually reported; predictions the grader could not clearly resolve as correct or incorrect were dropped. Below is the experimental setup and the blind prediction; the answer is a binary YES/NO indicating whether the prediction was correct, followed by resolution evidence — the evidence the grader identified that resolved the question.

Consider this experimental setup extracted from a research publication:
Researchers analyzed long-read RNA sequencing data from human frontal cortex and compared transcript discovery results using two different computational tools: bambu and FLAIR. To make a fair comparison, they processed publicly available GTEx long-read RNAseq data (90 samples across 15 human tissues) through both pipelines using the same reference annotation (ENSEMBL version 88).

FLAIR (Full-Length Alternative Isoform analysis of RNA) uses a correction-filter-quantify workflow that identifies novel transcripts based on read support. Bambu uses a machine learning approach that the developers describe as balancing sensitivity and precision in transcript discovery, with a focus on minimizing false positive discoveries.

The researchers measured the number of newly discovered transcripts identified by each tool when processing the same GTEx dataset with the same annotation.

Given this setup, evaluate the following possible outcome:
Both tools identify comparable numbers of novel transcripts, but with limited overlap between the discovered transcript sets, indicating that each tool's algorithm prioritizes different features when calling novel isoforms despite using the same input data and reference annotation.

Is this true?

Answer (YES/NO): NO